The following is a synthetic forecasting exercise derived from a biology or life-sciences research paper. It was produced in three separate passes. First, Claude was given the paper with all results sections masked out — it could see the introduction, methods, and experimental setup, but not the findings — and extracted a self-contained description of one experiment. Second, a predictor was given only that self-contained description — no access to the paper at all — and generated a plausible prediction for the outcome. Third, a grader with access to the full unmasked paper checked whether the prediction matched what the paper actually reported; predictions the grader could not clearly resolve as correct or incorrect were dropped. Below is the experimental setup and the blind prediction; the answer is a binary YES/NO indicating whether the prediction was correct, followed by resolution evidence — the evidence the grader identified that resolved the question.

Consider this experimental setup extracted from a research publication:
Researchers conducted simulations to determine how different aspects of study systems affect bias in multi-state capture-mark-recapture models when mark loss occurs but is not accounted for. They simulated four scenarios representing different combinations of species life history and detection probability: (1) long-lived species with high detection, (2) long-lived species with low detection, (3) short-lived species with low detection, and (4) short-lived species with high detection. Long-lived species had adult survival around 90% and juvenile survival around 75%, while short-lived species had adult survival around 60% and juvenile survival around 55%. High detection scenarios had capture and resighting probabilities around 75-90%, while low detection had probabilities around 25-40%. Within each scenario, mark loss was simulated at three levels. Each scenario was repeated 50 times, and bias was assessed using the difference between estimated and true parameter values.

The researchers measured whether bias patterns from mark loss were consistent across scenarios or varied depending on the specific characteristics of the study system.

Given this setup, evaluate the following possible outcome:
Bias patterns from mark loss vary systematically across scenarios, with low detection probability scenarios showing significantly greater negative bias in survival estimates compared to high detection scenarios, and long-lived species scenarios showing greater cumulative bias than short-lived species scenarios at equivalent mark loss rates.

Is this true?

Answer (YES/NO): NO